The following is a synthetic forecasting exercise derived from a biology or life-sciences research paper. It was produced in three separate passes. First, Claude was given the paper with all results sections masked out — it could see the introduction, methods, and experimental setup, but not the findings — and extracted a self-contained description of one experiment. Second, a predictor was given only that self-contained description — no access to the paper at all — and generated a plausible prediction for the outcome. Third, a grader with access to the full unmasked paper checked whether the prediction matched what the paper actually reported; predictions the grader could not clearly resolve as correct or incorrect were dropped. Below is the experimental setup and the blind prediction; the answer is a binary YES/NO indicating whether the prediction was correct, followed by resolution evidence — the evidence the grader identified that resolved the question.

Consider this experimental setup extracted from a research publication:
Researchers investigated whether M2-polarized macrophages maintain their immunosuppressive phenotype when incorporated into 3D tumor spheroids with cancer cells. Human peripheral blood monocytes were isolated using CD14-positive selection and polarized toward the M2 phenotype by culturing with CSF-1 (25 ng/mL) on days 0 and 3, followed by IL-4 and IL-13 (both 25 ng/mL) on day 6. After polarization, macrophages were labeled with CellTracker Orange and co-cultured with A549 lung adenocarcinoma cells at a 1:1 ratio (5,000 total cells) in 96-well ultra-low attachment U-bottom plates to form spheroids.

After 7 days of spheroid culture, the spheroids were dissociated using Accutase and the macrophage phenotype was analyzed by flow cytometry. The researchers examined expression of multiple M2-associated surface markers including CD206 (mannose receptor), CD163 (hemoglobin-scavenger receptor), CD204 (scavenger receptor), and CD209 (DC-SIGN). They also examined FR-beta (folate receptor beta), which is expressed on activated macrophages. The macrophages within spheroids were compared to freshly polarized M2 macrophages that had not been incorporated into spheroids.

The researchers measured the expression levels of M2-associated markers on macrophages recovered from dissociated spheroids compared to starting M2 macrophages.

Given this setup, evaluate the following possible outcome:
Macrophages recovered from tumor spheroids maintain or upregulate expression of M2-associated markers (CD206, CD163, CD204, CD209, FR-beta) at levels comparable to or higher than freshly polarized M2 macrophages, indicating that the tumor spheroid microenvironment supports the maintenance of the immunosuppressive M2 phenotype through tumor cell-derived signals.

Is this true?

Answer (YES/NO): YES